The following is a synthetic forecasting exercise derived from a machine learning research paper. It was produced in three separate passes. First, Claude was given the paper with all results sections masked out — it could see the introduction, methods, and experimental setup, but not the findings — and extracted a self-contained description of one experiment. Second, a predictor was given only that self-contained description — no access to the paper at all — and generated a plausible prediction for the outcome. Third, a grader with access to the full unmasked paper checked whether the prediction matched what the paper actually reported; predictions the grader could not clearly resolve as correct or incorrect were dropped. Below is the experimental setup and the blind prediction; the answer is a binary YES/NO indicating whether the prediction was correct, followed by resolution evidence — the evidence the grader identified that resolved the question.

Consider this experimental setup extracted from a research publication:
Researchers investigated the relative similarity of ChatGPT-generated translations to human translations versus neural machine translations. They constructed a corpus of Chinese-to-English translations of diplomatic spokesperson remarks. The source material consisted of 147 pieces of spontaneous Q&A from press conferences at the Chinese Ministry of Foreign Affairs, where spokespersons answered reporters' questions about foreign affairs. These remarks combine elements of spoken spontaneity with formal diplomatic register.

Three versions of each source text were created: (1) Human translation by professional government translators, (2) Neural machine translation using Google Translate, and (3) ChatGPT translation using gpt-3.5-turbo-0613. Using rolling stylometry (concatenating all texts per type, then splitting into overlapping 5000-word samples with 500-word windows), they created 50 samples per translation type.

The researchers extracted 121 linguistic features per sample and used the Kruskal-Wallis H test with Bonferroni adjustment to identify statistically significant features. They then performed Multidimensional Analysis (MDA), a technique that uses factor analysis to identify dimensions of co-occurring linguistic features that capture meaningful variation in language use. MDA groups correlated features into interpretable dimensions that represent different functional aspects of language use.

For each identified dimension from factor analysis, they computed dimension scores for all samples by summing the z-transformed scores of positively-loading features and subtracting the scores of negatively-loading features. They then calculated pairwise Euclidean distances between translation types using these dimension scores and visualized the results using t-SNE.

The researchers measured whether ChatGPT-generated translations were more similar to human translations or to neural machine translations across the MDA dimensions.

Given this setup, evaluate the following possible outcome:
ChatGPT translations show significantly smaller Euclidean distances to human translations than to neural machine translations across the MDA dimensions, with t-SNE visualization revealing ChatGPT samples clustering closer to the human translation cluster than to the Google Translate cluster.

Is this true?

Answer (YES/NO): NO